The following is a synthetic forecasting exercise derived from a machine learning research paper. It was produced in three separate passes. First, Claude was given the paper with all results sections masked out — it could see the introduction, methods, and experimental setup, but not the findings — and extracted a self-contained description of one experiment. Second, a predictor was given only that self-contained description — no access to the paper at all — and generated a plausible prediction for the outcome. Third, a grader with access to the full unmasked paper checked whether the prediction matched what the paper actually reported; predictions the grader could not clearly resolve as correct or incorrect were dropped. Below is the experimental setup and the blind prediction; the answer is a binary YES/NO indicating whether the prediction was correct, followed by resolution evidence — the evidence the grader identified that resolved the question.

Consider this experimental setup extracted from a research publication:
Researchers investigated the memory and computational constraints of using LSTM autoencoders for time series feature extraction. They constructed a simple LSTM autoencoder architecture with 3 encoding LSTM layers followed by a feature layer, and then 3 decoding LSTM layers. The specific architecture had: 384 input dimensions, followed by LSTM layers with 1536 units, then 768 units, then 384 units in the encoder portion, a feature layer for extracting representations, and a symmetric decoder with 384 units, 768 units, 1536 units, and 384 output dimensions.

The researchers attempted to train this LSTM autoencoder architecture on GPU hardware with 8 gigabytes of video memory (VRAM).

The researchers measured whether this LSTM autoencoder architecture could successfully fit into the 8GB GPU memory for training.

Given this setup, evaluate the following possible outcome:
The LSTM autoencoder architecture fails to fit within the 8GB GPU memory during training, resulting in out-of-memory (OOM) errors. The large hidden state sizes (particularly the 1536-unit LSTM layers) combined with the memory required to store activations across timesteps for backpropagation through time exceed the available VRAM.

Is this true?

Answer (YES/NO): YES